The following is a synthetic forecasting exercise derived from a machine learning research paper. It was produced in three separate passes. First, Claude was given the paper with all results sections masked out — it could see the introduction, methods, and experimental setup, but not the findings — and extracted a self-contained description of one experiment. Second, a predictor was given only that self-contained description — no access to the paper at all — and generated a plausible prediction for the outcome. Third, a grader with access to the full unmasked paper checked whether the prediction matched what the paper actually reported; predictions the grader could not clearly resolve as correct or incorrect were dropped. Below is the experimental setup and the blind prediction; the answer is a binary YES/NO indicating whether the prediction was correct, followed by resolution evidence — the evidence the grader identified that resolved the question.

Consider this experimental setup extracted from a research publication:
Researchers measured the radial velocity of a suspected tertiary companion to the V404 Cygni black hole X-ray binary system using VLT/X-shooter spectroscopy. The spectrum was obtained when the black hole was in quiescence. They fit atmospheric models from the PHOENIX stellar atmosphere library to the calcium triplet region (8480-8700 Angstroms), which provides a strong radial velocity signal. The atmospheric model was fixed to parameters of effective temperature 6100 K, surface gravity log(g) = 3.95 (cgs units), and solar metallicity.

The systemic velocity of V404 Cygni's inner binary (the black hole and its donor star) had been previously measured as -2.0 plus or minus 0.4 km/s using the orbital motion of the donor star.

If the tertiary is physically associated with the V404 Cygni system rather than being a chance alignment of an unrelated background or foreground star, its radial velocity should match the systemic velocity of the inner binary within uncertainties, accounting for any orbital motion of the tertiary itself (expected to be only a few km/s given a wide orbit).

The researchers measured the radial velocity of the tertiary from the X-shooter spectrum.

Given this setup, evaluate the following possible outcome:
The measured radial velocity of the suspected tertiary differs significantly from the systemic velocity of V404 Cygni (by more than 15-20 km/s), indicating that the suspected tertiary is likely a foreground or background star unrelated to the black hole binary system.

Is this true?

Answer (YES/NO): NO